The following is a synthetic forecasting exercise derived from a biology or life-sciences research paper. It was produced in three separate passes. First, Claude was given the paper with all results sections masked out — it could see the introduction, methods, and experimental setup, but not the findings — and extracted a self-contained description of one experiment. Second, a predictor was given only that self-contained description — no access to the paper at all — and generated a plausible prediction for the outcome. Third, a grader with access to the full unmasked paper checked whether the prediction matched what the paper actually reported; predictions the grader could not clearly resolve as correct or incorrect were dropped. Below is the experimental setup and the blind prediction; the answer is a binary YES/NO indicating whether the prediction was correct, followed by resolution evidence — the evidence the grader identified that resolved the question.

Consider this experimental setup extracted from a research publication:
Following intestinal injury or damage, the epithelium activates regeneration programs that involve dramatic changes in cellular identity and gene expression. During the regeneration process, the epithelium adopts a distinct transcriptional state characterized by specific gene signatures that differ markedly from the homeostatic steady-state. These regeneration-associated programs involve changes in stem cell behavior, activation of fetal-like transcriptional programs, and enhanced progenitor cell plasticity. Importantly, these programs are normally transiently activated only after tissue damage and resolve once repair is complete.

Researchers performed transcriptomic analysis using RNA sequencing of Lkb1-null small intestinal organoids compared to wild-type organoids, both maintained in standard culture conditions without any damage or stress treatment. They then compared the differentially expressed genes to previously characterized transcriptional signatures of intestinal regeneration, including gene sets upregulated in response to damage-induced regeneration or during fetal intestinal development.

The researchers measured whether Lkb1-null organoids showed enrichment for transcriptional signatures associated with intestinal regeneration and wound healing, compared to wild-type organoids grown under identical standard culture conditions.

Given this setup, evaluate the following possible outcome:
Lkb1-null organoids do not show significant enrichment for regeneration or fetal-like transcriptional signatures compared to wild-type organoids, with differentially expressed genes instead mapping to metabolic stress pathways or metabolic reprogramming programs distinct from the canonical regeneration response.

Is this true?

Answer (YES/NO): NO